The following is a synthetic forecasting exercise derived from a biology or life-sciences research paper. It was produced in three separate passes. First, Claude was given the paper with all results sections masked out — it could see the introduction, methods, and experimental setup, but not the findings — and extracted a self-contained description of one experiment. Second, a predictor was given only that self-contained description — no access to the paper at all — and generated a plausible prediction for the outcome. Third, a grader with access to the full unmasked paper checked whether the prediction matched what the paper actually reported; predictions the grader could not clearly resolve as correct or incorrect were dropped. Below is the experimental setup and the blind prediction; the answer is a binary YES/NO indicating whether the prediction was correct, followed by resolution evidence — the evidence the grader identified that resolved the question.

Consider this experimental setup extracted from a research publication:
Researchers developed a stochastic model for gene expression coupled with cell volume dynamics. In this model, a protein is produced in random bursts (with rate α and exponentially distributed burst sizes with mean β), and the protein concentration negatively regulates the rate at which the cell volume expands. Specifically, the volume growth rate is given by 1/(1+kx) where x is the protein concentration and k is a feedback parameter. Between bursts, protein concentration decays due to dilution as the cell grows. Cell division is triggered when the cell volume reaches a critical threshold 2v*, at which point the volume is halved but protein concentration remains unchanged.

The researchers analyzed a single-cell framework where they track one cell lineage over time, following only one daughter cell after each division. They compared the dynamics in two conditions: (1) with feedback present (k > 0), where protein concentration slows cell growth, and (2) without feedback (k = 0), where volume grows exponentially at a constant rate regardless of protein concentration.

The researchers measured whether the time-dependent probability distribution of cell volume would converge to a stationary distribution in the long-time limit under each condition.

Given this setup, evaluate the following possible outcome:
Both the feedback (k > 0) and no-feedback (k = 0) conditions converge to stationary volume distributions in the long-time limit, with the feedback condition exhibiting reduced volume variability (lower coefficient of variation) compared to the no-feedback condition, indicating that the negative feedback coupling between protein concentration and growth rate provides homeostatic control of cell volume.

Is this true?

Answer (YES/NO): NO